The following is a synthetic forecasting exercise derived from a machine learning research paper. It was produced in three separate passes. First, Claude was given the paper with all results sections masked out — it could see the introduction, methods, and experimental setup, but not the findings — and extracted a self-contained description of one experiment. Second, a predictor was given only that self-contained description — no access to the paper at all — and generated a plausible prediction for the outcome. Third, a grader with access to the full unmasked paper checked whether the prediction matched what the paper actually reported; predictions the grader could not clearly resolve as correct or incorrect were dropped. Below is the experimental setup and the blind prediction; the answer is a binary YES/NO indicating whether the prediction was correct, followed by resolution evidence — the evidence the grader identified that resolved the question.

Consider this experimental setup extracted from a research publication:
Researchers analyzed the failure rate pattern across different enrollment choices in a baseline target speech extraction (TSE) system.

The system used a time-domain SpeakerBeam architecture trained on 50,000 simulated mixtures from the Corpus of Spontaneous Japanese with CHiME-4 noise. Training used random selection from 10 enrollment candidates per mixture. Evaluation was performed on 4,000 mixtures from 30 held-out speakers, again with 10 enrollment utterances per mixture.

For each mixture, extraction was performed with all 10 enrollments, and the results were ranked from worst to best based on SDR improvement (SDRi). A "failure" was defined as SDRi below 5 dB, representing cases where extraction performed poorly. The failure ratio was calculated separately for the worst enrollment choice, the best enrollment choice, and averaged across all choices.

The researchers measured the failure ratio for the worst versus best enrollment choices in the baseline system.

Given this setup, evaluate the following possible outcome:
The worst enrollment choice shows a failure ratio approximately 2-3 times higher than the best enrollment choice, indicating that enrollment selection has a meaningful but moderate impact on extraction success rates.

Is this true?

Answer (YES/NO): NO